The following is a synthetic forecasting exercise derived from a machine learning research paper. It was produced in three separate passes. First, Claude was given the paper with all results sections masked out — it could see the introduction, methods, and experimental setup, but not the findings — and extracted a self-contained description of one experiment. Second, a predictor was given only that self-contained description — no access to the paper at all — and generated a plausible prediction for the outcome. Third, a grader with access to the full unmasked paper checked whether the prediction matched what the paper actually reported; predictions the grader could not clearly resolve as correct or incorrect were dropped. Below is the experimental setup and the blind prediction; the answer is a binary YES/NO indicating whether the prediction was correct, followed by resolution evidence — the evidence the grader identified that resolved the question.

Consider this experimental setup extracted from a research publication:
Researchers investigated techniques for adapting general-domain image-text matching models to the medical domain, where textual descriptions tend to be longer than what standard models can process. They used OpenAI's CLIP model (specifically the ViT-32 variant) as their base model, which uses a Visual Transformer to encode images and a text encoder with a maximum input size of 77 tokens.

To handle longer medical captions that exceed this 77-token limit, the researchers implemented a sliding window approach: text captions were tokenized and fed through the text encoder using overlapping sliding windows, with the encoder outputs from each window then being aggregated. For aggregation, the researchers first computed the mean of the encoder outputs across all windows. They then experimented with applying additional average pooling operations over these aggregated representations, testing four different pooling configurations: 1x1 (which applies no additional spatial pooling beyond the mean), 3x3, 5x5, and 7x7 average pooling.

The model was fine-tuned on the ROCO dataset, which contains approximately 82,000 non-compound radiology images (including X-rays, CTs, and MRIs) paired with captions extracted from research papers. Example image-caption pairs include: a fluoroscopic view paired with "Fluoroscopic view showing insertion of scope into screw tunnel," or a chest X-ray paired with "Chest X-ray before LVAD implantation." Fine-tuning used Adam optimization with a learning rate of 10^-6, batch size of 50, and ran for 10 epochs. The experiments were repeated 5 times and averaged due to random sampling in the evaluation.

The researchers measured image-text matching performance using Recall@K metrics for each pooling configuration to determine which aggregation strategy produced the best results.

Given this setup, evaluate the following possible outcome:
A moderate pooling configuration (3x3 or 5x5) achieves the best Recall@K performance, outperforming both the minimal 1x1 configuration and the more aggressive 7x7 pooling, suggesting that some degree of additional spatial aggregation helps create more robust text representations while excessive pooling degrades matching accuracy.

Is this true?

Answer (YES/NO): NO